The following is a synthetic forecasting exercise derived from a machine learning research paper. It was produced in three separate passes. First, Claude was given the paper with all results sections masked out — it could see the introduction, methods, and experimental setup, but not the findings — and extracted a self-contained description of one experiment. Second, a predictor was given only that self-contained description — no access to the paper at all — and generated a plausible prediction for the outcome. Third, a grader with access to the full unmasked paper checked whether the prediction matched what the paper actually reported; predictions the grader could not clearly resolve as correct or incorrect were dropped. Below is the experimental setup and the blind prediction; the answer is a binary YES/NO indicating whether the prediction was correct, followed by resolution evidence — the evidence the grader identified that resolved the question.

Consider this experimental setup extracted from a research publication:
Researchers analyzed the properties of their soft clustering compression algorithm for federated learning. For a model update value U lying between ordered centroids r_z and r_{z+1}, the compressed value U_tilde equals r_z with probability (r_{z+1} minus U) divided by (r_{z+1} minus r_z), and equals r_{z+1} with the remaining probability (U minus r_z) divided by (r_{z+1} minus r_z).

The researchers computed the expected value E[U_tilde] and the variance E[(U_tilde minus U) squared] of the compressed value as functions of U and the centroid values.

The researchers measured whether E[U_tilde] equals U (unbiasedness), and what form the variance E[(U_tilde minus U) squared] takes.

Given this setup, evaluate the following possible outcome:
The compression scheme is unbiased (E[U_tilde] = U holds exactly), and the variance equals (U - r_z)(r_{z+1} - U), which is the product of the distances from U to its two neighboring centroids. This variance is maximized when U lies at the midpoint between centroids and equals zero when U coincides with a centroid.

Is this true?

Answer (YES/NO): YES